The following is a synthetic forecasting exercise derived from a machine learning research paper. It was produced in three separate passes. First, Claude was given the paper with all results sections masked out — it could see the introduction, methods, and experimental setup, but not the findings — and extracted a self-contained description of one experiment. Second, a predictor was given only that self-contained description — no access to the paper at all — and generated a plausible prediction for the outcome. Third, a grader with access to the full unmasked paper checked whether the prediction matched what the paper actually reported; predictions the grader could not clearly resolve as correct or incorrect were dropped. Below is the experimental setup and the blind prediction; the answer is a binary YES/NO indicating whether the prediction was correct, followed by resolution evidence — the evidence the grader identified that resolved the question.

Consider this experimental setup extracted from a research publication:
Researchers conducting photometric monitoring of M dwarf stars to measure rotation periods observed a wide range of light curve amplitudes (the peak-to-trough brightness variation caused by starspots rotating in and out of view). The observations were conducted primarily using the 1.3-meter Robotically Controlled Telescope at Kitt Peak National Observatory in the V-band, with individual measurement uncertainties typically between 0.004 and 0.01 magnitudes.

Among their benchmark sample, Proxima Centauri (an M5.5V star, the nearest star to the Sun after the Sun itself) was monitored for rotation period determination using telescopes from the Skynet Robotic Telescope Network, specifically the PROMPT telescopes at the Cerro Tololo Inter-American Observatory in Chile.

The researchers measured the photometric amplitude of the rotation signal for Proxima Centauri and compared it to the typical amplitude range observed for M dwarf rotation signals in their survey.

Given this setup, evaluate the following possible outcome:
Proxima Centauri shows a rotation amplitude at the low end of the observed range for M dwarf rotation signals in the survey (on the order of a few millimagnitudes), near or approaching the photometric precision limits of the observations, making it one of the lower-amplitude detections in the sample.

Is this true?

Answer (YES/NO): NO